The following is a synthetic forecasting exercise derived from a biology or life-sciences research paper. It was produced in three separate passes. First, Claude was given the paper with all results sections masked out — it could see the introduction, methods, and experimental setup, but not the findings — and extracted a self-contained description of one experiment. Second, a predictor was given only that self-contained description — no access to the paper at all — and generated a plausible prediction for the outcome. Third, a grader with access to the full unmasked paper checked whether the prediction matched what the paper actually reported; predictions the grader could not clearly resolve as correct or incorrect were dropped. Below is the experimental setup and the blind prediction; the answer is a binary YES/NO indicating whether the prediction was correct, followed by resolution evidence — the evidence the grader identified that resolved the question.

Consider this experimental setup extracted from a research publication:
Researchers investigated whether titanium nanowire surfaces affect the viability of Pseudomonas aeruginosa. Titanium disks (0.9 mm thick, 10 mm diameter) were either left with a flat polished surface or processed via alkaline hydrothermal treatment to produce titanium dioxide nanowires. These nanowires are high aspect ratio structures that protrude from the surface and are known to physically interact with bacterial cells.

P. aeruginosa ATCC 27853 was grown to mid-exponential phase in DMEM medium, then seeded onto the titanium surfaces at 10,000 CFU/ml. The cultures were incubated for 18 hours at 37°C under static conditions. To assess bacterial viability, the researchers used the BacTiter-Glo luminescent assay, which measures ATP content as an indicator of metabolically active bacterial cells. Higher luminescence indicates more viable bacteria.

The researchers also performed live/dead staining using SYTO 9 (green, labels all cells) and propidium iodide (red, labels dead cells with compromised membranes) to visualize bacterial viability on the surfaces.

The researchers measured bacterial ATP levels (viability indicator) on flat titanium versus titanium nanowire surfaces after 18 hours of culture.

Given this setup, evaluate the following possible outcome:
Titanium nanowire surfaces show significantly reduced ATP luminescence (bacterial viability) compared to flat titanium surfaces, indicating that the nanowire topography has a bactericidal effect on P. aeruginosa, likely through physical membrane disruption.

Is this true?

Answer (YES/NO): NO